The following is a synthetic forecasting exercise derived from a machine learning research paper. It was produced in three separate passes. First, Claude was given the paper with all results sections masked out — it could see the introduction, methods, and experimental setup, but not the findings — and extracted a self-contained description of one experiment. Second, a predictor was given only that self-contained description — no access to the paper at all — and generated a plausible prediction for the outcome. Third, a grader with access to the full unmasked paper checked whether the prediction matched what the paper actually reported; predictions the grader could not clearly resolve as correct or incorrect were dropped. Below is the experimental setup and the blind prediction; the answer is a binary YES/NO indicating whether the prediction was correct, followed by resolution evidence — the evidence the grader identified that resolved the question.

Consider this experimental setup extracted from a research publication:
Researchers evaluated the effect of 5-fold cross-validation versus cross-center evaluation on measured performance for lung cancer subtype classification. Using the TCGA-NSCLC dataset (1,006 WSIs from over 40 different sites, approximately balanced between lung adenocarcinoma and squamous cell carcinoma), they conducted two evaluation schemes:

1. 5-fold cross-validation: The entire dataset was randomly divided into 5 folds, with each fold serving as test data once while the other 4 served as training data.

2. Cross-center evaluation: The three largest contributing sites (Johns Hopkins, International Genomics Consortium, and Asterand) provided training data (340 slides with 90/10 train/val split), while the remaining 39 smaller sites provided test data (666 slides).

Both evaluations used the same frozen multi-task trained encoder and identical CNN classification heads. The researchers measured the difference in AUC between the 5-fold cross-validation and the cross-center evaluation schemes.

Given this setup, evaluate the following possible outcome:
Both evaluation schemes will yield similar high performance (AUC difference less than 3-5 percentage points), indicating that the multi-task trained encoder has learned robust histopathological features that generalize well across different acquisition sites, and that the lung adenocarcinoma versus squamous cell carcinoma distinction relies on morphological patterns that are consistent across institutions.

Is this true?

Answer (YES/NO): NO